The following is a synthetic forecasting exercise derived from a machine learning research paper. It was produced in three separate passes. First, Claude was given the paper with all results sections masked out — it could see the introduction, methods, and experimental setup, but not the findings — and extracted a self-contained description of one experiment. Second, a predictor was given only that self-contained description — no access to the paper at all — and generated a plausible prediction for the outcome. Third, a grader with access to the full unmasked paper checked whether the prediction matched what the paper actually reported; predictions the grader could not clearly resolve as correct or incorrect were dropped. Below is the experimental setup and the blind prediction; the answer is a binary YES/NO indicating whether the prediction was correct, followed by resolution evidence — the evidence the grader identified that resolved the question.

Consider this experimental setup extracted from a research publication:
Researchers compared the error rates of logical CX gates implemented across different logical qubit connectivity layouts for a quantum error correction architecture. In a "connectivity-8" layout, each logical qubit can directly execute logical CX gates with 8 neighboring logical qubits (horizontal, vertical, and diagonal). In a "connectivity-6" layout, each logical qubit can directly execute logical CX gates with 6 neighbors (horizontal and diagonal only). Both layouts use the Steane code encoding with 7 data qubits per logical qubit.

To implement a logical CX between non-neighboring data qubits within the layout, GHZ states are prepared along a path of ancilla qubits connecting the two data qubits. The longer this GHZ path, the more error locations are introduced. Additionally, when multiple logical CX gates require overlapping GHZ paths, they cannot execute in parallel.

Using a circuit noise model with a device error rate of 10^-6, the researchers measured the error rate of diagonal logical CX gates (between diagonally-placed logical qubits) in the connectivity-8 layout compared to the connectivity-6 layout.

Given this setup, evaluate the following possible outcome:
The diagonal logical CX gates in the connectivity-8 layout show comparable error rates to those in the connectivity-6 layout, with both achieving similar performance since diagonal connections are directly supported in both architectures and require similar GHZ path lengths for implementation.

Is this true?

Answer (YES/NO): NO